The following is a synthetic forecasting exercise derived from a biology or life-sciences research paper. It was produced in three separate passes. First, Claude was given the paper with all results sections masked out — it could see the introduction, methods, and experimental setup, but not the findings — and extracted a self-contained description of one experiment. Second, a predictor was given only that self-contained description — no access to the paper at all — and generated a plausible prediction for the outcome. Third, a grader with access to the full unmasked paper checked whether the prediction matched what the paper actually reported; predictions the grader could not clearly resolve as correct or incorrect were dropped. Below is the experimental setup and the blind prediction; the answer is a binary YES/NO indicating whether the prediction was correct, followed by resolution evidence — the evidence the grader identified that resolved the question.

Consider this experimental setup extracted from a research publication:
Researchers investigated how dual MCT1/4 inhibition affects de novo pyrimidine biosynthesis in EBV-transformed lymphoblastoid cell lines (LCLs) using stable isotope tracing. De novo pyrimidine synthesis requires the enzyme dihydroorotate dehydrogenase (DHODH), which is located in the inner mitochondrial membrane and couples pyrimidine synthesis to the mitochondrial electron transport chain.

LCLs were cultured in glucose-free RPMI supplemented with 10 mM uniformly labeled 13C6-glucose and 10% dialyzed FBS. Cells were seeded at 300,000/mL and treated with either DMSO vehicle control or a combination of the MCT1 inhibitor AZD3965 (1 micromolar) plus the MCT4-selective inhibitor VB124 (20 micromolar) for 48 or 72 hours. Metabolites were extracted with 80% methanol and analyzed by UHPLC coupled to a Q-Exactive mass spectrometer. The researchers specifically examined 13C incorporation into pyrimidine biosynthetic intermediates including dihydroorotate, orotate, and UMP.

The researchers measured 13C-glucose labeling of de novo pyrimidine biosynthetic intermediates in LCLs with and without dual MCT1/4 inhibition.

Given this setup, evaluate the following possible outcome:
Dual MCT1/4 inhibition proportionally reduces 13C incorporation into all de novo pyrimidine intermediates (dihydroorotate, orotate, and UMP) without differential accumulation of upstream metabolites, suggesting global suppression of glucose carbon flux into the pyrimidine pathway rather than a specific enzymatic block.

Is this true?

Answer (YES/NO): NO